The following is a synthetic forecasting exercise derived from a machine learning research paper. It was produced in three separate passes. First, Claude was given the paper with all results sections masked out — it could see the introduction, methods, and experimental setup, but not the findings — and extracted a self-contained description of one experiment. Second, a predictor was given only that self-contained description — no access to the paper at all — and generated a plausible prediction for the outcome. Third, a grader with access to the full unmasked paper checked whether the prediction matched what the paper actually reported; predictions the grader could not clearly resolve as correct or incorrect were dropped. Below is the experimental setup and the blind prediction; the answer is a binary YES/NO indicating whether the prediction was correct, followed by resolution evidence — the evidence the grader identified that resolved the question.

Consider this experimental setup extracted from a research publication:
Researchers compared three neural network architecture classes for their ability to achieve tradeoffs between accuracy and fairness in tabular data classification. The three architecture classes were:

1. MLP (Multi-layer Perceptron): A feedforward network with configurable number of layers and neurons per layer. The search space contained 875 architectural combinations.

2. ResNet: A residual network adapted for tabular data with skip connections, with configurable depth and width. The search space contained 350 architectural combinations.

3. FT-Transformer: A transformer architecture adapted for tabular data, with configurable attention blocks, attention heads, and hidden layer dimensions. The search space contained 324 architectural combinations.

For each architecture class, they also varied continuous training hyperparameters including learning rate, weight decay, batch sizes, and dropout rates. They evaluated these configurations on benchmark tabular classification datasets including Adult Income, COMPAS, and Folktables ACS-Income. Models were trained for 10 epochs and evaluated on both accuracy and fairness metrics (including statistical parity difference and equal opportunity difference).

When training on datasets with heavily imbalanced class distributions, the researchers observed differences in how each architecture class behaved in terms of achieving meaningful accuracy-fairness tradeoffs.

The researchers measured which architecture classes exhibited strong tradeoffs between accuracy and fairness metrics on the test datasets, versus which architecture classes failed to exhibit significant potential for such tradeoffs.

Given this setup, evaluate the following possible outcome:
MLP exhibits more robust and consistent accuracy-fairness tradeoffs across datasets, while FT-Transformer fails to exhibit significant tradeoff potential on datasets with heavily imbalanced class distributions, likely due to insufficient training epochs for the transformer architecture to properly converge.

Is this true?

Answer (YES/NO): NO